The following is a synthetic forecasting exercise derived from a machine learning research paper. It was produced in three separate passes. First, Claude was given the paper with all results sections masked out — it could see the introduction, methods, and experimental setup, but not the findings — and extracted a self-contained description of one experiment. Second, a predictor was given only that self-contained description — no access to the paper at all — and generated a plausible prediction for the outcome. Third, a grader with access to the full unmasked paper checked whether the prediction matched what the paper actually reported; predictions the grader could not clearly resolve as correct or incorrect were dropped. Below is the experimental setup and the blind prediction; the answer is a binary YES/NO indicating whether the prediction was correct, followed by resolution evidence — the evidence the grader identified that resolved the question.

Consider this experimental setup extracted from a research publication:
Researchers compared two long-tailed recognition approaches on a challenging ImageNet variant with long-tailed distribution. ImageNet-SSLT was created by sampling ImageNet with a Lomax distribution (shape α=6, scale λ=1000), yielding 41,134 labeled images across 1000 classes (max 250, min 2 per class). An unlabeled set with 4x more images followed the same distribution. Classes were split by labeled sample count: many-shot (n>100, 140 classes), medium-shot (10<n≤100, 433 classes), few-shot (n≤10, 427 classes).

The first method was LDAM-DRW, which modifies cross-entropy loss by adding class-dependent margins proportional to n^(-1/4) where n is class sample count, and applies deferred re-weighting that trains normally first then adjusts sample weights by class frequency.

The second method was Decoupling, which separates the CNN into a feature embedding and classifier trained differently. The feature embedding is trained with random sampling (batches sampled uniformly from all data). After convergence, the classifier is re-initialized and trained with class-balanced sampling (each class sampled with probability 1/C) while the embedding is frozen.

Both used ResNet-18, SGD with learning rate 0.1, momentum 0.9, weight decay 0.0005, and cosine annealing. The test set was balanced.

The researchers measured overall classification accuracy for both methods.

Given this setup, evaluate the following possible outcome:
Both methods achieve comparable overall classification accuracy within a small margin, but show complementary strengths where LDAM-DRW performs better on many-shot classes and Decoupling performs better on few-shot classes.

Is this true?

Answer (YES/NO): NO